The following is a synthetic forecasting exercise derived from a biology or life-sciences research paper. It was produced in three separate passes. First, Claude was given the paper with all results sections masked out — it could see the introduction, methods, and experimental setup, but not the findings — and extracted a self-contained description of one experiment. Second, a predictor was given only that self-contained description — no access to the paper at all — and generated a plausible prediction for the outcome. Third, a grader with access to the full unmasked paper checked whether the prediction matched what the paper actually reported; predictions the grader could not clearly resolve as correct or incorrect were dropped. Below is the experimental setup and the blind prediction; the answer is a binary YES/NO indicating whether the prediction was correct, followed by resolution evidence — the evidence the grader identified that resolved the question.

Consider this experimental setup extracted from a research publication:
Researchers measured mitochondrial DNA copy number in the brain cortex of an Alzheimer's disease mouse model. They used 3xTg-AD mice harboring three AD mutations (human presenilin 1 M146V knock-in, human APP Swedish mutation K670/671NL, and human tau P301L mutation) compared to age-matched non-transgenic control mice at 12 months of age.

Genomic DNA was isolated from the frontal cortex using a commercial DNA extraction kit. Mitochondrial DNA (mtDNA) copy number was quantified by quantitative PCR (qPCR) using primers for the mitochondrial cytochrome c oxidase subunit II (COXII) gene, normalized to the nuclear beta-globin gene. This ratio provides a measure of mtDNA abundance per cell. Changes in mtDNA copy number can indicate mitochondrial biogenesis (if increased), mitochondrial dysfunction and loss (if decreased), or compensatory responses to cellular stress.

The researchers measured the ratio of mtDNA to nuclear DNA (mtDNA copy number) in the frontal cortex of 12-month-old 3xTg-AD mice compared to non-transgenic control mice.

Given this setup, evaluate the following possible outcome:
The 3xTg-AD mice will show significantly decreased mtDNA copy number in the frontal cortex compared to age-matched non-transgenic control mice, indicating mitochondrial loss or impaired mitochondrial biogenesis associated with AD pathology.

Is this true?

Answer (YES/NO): NO